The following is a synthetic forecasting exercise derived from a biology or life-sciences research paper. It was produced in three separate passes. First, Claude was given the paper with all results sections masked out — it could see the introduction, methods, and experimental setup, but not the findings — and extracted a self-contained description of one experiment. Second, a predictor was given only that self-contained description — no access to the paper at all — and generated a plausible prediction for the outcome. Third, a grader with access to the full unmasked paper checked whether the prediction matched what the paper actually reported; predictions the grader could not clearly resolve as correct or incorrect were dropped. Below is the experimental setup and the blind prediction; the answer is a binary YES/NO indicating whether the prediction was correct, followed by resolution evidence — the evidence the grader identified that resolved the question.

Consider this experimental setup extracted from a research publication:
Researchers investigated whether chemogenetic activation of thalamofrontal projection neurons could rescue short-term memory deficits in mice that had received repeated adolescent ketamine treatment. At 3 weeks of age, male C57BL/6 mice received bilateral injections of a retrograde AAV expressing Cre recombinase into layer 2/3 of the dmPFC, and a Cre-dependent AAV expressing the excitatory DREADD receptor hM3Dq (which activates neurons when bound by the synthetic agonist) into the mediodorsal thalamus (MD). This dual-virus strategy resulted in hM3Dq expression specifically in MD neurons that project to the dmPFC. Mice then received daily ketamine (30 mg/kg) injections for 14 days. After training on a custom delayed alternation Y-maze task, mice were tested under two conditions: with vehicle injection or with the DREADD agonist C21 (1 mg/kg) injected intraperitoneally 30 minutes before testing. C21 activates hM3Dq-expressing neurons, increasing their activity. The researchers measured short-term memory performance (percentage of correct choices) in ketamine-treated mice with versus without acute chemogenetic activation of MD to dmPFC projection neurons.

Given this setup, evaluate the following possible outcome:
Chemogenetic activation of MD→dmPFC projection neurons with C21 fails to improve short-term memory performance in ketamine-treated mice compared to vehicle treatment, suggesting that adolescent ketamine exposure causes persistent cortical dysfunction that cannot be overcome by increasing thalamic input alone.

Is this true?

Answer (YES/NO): NO